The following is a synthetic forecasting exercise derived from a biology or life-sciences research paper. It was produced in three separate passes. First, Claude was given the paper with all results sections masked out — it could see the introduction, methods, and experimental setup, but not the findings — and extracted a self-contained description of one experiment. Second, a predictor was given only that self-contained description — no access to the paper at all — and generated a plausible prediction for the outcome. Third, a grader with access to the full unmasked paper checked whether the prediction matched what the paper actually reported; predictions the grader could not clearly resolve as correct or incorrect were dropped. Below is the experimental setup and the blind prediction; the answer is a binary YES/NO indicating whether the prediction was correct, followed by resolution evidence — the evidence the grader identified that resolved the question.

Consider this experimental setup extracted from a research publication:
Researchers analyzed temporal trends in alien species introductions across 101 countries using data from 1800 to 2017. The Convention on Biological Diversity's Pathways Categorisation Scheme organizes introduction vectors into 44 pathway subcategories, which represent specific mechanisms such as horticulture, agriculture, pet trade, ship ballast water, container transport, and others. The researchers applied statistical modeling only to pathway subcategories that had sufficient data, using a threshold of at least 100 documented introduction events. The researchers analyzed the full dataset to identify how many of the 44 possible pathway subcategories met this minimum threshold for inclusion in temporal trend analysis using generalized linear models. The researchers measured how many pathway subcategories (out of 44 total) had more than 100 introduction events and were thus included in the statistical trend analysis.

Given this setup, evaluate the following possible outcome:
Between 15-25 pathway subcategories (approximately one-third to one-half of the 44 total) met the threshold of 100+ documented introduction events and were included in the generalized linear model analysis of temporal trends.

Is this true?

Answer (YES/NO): YES